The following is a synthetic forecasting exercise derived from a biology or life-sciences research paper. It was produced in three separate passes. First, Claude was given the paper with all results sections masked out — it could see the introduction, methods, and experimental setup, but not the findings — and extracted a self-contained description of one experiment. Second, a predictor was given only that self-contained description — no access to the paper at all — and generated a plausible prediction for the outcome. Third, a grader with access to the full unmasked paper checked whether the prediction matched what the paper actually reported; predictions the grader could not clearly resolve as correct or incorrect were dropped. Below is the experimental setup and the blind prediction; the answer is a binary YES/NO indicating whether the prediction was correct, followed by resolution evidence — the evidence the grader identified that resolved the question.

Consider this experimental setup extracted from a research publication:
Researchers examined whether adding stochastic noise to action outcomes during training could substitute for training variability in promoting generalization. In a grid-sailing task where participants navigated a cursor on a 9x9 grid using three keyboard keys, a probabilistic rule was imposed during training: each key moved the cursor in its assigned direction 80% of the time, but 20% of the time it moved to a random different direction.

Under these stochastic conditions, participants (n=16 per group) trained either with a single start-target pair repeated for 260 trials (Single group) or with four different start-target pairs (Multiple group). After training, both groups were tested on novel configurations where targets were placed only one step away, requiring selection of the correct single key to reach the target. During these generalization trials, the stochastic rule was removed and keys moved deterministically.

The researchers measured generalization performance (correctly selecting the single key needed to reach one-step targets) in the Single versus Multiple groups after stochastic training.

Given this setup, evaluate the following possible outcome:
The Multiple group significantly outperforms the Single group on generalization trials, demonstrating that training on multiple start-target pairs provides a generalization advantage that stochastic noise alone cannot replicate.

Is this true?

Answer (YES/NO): NO